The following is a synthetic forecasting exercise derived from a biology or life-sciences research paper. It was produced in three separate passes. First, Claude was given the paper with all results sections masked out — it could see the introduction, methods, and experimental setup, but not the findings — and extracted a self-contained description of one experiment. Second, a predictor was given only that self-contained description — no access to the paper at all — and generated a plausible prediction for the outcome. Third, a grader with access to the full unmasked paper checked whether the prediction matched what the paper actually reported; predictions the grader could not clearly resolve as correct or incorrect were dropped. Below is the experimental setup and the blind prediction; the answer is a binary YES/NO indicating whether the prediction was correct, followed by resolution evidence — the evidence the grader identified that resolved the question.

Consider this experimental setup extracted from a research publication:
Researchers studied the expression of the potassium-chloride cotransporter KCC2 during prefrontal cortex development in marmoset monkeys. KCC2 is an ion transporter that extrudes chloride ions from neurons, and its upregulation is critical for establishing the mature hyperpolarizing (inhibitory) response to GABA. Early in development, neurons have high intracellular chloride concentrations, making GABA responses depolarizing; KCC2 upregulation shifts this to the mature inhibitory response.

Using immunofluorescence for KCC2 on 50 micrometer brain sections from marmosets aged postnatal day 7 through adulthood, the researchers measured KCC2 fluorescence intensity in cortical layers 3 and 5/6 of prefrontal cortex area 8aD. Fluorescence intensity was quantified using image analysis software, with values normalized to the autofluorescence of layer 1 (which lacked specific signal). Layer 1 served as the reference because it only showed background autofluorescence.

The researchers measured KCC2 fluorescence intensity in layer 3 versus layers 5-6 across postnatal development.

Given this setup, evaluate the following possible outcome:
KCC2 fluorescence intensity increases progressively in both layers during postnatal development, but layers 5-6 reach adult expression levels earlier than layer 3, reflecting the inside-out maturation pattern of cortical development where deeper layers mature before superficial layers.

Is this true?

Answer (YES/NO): NO